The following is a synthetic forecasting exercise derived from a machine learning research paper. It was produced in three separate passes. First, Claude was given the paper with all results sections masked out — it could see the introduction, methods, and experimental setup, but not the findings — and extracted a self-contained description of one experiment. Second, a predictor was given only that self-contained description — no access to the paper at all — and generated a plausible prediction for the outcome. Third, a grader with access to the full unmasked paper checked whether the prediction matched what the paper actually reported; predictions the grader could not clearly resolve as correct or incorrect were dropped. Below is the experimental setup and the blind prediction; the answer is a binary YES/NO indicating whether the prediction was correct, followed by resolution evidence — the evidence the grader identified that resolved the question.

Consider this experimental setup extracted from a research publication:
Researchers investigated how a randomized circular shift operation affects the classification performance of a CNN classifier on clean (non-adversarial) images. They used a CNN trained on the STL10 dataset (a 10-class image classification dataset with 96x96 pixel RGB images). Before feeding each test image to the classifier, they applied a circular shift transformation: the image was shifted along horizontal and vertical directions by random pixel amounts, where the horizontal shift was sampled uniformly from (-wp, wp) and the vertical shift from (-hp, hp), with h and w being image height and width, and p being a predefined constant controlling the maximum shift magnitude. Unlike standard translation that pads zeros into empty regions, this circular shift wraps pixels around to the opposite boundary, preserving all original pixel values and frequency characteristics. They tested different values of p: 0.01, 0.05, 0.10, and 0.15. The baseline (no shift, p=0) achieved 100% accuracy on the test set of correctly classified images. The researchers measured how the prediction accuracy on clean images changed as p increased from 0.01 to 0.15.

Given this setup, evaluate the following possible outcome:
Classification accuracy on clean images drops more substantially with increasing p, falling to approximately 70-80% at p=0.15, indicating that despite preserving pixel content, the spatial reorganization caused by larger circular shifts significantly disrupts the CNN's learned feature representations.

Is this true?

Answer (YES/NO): NO